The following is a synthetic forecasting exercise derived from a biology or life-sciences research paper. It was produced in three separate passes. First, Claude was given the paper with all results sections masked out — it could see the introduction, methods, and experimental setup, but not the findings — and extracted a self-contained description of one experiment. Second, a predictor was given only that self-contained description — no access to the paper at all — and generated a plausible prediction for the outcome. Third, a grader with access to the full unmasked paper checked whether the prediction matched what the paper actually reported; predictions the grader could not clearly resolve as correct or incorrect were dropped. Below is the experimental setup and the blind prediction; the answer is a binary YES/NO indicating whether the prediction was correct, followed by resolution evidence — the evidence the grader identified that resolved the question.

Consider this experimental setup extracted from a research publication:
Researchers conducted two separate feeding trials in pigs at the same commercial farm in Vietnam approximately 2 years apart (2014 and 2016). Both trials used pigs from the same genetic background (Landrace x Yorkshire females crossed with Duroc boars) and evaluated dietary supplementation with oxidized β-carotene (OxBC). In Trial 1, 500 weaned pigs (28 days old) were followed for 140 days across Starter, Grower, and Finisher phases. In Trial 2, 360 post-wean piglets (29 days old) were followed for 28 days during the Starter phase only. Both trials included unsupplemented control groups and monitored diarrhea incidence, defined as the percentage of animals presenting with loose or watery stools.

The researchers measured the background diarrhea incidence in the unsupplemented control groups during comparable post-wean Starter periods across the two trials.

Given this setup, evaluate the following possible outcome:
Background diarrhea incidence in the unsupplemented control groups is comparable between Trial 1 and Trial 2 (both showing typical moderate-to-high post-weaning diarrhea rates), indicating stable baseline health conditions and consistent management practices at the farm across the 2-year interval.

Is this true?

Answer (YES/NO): NO